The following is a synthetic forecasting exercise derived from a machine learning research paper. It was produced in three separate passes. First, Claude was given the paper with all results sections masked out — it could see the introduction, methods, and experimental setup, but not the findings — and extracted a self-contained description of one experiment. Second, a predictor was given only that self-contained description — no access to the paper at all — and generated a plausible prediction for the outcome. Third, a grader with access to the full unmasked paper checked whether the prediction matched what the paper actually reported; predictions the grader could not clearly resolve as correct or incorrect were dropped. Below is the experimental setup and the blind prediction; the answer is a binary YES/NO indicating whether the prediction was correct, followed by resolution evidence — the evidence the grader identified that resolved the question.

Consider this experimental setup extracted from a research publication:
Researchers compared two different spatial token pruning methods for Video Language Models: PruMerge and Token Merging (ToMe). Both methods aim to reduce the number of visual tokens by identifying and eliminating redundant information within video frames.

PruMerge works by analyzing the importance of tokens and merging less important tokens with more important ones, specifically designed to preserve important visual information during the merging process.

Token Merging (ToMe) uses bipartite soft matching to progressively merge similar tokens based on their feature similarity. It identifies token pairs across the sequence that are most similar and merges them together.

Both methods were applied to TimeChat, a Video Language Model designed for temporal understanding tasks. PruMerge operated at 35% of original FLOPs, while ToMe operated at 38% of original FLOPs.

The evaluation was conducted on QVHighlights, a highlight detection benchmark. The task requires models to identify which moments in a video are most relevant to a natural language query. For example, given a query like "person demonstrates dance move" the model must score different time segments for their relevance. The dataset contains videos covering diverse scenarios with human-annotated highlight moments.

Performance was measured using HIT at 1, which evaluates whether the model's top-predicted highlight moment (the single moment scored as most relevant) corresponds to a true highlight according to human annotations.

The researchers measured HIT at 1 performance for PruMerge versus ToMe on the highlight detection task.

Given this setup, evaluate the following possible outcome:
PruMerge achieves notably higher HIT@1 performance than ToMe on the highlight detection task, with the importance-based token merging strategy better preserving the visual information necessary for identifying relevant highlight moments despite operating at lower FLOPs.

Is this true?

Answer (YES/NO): YES